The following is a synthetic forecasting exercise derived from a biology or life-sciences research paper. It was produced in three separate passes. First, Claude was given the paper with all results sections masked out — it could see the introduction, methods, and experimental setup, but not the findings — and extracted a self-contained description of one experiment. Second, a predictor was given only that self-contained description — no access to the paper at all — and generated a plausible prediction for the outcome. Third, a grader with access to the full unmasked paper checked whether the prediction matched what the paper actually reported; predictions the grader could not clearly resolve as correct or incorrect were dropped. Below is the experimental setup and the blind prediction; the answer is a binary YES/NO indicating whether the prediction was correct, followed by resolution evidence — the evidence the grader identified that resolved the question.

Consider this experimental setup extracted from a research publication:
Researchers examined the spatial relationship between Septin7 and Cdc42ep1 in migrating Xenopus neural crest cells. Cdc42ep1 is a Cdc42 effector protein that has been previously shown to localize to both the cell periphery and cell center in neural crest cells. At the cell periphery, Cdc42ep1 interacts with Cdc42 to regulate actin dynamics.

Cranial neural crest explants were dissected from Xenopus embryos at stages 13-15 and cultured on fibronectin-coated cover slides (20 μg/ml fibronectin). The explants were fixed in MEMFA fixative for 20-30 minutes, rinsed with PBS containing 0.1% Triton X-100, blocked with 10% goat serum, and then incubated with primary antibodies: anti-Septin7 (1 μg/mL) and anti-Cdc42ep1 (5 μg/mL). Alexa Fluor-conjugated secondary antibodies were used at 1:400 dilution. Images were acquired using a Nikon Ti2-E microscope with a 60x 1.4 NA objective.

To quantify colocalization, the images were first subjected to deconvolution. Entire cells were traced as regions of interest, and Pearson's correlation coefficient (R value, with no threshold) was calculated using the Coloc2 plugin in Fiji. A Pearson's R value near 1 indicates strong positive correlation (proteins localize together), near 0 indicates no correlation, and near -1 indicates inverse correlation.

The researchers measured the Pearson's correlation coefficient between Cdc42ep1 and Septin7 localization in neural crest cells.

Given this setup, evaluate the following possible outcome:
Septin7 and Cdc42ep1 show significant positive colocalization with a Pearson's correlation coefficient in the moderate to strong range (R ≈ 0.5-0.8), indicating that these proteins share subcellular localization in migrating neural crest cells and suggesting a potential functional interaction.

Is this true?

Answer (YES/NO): YES